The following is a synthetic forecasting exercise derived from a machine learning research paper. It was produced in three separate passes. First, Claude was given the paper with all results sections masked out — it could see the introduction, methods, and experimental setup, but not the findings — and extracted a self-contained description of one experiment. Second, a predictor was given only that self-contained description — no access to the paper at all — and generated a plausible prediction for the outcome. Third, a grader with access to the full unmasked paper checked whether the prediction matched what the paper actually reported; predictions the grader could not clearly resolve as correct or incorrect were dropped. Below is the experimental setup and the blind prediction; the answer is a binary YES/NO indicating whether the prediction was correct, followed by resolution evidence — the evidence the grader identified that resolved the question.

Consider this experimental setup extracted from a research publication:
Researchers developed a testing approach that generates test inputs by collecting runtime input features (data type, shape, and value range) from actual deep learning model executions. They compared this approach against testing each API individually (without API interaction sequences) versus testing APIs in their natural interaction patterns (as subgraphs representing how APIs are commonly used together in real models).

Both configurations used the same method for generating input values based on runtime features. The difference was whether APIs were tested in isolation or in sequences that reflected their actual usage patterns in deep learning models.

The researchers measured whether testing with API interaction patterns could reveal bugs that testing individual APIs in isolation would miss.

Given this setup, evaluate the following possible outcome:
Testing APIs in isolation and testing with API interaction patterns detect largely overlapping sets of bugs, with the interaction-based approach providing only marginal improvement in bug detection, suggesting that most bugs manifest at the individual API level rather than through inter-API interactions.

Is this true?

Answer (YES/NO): NO